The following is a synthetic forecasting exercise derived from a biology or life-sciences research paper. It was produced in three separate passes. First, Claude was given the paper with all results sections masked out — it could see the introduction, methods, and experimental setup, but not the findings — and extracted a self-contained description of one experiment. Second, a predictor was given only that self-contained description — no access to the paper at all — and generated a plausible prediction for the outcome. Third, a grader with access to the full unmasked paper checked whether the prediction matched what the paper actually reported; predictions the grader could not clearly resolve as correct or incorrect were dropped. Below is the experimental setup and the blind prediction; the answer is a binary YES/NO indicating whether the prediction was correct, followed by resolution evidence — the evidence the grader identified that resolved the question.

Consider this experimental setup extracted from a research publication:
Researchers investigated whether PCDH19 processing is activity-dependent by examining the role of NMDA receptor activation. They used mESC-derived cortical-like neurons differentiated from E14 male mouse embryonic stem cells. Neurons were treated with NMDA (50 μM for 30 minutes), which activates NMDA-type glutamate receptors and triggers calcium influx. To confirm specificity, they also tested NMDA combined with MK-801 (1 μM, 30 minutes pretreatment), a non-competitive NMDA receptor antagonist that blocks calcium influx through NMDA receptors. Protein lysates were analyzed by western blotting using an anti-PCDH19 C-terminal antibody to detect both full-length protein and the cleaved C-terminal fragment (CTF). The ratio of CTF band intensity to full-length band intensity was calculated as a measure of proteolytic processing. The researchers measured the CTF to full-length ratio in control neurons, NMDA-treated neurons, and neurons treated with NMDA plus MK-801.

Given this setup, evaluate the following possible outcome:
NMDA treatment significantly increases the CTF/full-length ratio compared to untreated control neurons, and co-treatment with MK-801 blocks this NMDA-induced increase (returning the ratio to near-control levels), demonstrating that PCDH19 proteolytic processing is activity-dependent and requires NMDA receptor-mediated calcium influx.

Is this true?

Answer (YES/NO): YES